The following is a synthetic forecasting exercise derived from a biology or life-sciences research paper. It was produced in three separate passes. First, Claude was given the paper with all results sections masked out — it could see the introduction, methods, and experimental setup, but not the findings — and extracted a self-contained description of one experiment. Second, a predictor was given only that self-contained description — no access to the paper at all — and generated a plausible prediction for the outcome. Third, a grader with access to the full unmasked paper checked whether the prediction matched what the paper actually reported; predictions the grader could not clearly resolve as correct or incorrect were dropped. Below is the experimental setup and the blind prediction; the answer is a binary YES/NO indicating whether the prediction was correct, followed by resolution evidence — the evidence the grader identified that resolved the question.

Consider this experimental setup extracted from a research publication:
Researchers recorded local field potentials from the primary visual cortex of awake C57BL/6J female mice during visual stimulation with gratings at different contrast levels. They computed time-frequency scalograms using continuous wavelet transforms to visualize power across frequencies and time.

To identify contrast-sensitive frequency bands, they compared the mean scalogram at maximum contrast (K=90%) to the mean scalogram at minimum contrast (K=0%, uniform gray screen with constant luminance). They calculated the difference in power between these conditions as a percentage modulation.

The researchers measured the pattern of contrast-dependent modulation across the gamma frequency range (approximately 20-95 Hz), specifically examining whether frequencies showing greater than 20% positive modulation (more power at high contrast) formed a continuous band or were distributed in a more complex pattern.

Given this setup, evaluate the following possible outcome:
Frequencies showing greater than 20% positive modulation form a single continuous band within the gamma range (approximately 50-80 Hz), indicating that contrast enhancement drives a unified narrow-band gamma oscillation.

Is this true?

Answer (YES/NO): NO